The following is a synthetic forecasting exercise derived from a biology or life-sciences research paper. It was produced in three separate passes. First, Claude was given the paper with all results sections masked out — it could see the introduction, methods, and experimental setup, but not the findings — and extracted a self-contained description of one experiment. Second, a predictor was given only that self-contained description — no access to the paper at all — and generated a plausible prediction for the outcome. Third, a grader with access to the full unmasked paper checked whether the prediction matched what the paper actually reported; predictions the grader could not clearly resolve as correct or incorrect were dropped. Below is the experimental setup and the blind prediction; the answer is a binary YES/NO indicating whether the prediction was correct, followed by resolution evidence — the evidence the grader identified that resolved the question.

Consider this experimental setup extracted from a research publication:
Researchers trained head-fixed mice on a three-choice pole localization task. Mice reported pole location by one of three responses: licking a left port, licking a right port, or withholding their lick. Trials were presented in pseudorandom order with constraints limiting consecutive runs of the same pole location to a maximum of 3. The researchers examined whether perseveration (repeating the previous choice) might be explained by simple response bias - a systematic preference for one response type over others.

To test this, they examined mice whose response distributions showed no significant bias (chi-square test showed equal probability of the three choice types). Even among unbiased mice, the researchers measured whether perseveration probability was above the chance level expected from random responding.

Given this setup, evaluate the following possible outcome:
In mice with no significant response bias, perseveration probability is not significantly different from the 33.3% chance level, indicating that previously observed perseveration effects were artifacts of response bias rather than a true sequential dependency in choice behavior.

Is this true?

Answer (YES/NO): NO